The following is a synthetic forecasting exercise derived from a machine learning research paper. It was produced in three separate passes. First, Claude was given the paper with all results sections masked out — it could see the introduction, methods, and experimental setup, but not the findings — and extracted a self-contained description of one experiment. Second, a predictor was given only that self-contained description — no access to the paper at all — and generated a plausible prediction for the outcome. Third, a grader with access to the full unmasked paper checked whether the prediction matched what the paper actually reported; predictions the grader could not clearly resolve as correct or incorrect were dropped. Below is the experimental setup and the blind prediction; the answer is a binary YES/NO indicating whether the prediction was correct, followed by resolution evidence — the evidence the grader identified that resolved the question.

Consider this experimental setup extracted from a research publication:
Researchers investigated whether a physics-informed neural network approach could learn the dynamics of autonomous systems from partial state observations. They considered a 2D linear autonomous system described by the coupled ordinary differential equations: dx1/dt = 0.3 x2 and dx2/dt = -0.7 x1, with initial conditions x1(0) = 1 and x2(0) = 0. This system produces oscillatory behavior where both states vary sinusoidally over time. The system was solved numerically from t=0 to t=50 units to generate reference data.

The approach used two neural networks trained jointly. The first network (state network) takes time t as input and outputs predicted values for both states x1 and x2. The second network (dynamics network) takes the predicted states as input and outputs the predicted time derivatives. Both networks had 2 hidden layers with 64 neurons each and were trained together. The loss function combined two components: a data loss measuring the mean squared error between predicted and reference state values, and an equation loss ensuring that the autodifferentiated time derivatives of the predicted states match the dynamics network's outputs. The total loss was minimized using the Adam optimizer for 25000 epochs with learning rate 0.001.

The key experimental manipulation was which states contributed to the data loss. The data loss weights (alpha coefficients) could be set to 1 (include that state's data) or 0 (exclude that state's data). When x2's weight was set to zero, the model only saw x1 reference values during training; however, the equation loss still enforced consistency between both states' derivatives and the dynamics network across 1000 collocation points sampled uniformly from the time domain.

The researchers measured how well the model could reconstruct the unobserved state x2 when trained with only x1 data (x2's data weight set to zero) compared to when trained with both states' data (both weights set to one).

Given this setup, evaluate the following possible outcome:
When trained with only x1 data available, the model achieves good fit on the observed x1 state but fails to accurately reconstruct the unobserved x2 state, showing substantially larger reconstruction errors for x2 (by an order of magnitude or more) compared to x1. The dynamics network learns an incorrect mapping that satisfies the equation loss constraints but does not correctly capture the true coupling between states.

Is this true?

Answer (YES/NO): YES